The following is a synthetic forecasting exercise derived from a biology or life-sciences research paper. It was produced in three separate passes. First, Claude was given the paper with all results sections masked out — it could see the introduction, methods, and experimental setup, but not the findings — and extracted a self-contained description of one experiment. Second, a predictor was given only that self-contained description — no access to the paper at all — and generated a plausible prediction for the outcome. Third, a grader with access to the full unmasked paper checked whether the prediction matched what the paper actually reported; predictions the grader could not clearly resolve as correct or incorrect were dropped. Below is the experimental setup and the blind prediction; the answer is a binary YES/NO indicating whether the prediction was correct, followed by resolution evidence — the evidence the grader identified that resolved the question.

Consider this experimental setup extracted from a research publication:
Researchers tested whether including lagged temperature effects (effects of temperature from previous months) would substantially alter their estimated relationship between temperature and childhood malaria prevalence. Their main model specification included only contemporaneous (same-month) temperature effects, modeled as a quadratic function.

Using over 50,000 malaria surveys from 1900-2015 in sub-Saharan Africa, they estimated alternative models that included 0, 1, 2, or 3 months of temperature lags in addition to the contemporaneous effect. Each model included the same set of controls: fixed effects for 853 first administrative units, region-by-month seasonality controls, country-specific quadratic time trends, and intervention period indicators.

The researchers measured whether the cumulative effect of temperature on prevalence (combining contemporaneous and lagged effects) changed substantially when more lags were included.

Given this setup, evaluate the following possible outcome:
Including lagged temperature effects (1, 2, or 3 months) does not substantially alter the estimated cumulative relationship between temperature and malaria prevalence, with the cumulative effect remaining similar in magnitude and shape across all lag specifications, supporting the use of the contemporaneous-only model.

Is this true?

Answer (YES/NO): YES